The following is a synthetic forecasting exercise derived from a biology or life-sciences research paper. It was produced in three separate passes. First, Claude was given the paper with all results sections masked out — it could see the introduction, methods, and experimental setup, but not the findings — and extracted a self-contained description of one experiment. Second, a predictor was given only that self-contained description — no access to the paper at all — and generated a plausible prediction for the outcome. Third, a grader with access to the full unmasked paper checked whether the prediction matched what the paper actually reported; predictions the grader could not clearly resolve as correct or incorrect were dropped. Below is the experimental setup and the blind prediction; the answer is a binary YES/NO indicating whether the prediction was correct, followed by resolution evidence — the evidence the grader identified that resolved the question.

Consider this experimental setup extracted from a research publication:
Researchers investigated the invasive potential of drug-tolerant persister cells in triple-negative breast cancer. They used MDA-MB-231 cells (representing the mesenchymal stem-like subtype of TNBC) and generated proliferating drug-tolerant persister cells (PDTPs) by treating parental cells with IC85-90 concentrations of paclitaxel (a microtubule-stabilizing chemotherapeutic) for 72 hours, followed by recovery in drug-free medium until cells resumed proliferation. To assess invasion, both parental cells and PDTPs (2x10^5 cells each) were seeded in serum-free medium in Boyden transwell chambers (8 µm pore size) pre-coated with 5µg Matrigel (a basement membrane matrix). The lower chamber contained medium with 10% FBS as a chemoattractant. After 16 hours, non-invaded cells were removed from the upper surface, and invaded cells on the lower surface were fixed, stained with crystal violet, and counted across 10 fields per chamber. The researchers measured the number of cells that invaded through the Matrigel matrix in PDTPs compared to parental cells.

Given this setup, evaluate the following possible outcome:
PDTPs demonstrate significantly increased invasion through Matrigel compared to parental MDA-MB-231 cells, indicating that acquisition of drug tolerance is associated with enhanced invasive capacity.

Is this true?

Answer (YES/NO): YES